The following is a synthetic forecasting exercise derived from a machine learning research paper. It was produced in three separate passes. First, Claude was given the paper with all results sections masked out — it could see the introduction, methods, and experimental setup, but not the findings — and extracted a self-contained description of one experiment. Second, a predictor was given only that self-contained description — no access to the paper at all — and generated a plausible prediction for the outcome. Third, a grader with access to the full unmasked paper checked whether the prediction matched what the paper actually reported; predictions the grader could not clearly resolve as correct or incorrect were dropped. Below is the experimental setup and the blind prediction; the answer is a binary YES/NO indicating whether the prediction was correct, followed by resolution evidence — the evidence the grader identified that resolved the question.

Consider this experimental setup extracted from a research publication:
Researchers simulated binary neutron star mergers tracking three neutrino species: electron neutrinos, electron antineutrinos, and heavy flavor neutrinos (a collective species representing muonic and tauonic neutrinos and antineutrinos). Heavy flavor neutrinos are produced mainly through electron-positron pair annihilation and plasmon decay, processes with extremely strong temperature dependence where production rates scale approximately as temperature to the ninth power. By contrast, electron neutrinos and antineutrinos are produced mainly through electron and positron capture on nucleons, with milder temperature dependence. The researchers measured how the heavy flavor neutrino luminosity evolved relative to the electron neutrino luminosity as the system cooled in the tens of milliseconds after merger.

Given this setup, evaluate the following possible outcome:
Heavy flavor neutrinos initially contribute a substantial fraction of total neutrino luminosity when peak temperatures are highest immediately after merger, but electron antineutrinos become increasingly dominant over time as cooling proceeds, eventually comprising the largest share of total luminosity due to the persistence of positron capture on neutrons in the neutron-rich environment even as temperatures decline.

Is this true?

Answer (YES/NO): NO